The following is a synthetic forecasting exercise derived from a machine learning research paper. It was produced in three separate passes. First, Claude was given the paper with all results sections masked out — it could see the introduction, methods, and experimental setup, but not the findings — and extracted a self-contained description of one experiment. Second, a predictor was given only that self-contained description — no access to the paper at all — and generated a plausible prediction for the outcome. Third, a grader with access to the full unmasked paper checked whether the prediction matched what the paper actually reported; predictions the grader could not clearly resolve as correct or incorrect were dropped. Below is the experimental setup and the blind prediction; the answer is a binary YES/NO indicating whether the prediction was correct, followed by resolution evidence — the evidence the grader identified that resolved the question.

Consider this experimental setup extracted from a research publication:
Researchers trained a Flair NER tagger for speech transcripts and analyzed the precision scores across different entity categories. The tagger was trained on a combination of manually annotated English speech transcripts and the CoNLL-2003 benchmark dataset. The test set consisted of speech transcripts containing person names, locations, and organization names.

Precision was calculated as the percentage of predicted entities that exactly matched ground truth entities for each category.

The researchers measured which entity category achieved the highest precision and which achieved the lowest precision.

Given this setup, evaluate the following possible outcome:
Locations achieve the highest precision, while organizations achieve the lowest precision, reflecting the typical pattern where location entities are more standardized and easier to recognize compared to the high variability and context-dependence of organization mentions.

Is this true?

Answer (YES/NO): NO